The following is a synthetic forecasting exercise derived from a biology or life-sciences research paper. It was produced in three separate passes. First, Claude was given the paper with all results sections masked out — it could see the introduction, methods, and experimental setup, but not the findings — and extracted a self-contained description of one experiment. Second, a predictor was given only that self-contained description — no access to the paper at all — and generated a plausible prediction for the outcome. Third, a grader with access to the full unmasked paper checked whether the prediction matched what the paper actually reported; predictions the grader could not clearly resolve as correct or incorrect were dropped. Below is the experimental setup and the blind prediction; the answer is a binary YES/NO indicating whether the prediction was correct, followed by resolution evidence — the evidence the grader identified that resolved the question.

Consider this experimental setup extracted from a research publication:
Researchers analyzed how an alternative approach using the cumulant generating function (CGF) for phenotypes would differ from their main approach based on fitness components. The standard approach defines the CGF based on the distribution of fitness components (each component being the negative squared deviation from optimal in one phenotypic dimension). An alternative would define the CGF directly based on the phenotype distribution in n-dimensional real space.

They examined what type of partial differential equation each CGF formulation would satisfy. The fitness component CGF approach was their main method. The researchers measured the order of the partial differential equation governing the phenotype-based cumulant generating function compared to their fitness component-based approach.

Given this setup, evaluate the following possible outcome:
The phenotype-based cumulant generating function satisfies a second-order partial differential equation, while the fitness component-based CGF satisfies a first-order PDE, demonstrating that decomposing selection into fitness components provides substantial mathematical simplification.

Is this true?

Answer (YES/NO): YES